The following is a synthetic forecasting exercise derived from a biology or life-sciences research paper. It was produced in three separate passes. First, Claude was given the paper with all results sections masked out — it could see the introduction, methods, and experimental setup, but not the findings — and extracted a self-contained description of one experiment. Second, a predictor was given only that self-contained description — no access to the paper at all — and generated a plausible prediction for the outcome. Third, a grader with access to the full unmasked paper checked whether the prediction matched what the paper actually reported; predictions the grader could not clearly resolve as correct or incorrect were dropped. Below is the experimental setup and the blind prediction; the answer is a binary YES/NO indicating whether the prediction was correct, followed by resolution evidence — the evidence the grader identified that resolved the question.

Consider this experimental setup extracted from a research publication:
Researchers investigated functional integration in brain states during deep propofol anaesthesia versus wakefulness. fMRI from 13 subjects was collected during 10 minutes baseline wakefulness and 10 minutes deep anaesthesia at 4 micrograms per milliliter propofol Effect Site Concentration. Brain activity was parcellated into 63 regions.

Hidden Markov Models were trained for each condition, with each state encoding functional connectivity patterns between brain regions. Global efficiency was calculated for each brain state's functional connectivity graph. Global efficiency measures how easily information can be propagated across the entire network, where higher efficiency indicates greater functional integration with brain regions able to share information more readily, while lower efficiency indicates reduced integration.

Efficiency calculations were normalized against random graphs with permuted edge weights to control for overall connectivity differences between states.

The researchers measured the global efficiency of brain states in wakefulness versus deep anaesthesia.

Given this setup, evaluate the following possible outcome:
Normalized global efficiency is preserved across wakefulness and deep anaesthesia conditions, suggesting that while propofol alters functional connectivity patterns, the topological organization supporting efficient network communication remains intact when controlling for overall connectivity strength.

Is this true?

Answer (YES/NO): NO